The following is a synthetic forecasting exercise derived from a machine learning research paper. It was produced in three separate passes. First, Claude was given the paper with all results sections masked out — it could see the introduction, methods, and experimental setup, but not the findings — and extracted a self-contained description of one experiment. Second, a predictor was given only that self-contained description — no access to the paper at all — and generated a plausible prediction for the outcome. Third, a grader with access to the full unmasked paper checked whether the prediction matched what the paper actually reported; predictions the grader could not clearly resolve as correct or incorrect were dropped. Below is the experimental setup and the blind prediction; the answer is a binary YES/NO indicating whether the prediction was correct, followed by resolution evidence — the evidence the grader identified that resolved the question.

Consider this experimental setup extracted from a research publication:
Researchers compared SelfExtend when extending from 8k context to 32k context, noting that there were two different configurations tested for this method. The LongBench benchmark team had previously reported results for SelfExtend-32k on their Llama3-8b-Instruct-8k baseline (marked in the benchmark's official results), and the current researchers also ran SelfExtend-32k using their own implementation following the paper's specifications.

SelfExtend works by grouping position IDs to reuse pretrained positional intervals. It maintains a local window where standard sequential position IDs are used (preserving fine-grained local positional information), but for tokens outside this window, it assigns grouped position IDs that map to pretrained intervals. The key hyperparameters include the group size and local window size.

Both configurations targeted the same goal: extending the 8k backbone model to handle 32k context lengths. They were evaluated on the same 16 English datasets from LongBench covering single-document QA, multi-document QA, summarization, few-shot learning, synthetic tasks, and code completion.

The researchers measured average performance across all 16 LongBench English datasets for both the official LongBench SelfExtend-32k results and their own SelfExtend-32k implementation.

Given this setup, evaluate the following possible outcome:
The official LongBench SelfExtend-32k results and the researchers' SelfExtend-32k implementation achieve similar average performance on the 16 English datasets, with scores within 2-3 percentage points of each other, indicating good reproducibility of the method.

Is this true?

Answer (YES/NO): NO